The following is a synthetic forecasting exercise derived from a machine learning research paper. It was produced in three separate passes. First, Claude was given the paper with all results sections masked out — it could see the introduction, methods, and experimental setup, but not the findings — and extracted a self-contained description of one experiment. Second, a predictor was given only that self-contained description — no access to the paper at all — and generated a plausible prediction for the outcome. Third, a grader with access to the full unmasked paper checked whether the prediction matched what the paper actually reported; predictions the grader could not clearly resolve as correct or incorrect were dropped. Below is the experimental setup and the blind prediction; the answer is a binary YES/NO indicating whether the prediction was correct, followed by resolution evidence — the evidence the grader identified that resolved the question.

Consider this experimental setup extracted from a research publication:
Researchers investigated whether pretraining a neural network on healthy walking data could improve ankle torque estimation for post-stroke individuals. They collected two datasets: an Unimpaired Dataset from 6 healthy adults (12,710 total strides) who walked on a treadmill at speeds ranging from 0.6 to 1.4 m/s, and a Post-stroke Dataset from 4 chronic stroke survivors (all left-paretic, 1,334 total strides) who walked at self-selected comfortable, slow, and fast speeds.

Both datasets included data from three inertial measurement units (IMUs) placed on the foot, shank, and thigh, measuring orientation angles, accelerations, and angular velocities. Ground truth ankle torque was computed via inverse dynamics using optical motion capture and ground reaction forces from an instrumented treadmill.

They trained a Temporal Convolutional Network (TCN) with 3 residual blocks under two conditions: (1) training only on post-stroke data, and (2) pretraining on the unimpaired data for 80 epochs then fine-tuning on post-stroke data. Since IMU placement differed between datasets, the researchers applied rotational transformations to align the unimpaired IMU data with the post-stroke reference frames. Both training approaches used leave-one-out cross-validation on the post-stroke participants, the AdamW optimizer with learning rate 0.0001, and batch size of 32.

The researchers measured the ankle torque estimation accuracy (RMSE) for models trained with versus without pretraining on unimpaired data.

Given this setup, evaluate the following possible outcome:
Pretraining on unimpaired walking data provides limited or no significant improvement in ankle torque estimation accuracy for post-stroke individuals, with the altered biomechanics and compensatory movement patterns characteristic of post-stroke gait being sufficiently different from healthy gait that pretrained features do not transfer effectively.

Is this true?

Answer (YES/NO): NO